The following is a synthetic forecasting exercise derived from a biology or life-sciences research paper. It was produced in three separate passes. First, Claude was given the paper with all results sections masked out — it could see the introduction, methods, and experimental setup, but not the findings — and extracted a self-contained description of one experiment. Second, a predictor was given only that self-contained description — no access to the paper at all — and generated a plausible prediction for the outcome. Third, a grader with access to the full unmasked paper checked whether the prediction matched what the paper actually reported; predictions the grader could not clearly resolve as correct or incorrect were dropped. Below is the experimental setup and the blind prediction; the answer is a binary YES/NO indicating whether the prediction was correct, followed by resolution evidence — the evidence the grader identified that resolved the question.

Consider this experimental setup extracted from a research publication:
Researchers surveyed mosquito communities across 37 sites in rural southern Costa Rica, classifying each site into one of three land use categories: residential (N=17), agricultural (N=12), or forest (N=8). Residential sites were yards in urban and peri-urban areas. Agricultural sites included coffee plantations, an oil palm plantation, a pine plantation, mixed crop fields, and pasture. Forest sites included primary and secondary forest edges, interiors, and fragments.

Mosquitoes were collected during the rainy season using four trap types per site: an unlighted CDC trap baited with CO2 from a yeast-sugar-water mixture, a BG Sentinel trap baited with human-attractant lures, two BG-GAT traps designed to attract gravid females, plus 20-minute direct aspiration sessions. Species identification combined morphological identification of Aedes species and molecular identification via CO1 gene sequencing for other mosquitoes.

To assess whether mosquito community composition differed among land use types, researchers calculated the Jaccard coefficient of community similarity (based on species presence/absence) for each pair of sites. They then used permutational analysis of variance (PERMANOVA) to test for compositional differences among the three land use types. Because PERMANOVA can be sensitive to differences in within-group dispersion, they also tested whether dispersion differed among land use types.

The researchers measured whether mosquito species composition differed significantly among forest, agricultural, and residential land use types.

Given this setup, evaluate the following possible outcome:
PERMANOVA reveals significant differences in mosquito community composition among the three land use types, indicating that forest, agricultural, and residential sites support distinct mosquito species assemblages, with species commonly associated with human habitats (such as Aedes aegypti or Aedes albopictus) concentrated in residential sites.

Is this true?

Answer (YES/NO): NO